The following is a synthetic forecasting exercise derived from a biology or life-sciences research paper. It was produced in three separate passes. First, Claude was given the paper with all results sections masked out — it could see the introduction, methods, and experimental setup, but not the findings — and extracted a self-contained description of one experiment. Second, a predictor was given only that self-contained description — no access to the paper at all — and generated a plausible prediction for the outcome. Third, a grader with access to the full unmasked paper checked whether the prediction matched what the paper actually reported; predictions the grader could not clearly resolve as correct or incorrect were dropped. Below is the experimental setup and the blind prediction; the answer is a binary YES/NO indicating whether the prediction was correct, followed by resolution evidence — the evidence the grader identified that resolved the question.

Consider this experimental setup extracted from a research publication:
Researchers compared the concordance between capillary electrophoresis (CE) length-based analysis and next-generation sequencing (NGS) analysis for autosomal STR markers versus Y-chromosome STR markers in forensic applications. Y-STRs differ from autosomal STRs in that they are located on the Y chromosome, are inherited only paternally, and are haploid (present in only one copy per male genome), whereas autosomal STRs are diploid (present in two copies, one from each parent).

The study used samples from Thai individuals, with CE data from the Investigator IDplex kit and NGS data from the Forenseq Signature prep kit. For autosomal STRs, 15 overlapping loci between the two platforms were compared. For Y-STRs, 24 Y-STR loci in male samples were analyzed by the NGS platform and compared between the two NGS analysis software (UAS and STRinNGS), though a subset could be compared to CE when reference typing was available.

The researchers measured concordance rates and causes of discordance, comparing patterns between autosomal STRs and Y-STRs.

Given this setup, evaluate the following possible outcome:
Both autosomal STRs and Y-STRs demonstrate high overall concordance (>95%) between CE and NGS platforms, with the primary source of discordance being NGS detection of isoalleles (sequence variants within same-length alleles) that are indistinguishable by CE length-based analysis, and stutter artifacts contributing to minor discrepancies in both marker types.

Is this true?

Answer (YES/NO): NO